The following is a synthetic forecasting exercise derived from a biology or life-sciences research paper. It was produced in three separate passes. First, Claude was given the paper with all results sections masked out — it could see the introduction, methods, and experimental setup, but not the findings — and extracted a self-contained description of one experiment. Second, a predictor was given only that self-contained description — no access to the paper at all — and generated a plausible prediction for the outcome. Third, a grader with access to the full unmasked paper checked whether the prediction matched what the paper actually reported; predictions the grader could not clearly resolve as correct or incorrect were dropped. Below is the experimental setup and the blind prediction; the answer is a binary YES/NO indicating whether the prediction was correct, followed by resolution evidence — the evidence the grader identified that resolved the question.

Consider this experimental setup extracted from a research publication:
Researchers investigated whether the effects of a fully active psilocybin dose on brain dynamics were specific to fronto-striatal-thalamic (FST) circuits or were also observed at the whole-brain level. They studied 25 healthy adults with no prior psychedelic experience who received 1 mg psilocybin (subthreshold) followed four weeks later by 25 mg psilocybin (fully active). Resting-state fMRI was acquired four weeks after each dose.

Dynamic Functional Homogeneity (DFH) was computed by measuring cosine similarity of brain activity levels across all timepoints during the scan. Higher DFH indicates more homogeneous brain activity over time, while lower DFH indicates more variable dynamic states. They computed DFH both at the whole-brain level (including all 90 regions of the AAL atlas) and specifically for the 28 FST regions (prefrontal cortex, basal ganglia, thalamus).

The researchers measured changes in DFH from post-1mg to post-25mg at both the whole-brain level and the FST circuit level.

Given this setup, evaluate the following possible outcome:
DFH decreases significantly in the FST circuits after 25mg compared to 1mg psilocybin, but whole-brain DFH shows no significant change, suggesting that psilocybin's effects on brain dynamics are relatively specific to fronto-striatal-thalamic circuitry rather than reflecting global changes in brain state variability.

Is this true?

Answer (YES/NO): YES